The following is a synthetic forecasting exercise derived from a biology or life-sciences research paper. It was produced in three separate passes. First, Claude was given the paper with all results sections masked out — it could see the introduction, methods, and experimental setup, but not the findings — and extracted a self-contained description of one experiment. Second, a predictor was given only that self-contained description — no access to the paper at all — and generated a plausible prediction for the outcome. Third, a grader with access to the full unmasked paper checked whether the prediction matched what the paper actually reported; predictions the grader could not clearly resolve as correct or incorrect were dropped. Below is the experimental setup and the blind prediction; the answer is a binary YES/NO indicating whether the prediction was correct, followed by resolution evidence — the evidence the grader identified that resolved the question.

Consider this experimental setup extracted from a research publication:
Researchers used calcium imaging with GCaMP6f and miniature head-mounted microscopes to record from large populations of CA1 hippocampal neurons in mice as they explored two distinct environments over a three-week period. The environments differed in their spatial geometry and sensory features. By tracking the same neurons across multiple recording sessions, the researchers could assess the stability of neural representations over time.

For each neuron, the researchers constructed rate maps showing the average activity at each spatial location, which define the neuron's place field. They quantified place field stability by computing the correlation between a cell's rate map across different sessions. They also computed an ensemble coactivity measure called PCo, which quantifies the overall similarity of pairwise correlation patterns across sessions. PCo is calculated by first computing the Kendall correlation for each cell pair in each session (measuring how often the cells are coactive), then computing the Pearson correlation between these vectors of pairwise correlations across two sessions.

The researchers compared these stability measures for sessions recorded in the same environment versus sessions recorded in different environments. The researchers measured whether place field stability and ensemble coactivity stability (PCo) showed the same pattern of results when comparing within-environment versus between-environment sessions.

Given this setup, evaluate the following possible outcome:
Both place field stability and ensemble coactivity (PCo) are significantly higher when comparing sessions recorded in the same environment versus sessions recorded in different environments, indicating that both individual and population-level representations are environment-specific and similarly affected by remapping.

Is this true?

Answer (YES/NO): YES